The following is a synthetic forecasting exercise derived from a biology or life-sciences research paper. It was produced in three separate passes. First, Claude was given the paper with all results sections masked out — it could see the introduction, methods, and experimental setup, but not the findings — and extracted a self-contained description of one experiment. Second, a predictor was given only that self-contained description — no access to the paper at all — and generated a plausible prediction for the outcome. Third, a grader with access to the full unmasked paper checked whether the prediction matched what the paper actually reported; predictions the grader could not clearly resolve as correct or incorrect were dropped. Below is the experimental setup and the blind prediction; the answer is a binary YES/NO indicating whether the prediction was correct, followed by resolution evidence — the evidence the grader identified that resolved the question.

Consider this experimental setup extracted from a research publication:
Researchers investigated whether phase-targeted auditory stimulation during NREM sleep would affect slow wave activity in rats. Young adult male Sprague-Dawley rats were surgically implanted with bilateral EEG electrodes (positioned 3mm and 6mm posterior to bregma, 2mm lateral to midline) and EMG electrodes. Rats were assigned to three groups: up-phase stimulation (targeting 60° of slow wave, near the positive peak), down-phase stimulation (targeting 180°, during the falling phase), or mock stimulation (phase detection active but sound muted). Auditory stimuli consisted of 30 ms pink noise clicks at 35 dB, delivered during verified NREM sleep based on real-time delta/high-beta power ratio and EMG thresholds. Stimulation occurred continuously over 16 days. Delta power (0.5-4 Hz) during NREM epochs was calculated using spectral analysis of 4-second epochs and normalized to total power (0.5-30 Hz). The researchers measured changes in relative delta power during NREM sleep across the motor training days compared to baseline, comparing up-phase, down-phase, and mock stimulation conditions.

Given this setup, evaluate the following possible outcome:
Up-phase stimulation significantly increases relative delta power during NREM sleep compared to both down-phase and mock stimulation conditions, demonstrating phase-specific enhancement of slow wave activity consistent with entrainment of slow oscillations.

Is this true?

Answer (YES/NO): YES